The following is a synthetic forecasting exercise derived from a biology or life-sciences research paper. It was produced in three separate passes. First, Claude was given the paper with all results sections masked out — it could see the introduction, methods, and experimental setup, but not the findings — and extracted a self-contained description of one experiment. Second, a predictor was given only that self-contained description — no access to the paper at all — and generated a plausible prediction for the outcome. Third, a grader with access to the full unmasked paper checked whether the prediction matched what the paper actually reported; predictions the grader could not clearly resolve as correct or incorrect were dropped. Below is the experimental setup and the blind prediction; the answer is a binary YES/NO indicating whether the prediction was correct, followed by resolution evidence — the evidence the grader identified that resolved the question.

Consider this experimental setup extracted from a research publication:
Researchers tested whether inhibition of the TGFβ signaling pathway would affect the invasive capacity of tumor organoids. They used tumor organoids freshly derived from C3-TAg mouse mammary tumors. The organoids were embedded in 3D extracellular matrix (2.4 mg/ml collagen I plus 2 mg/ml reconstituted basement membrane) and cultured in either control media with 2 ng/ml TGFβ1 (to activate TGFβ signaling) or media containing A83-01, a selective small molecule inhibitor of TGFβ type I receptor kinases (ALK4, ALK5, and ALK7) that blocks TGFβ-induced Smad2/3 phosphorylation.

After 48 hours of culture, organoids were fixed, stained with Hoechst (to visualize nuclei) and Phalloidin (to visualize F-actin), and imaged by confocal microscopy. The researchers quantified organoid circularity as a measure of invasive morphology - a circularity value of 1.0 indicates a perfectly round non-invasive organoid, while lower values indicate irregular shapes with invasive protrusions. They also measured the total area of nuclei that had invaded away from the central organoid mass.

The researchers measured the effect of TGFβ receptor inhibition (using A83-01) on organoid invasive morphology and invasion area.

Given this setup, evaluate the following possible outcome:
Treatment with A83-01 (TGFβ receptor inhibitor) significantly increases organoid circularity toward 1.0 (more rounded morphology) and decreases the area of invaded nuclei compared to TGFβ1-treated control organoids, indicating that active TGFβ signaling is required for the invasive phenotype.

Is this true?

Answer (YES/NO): YES